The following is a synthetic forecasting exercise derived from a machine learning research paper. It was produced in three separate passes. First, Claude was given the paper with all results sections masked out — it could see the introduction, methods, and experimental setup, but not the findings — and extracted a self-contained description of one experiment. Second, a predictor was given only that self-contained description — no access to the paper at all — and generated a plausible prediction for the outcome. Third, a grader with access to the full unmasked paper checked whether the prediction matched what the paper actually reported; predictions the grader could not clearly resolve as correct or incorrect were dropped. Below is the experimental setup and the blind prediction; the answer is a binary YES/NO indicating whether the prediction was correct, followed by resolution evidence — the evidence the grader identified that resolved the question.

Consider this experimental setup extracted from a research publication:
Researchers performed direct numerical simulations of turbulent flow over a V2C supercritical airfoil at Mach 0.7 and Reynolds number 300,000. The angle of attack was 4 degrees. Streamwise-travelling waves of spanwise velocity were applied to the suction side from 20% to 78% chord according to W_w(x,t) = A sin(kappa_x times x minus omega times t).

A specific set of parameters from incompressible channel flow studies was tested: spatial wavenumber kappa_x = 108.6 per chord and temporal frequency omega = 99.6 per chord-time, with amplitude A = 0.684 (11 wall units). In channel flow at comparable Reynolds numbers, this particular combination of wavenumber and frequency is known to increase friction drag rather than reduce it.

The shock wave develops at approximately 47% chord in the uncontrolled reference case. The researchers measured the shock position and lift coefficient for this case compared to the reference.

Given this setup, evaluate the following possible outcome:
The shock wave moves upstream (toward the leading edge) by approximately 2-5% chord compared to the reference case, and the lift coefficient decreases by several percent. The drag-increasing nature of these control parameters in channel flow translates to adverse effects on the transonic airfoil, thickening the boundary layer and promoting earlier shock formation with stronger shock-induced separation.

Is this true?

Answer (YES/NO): NO